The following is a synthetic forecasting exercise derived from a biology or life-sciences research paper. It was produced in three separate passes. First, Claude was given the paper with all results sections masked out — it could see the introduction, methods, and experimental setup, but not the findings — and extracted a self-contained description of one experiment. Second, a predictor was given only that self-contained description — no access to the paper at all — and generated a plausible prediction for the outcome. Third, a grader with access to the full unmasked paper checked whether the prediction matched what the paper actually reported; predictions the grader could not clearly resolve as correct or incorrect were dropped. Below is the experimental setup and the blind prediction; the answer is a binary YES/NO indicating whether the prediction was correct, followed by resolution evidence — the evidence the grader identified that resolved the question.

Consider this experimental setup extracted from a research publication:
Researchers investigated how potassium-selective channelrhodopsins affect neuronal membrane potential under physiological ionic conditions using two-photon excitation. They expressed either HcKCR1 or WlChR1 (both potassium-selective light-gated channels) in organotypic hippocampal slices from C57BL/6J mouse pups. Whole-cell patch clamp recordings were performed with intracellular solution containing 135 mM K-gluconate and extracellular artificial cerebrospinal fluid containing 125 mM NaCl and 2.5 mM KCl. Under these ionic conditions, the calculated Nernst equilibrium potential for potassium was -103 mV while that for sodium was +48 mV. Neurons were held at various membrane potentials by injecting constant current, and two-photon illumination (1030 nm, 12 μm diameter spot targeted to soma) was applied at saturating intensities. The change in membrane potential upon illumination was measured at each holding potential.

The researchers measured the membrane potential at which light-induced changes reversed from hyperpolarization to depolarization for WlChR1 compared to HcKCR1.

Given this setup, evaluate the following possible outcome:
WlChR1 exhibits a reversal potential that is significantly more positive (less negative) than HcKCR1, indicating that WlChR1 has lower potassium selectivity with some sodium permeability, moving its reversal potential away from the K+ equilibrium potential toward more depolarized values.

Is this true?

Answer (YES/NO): NO